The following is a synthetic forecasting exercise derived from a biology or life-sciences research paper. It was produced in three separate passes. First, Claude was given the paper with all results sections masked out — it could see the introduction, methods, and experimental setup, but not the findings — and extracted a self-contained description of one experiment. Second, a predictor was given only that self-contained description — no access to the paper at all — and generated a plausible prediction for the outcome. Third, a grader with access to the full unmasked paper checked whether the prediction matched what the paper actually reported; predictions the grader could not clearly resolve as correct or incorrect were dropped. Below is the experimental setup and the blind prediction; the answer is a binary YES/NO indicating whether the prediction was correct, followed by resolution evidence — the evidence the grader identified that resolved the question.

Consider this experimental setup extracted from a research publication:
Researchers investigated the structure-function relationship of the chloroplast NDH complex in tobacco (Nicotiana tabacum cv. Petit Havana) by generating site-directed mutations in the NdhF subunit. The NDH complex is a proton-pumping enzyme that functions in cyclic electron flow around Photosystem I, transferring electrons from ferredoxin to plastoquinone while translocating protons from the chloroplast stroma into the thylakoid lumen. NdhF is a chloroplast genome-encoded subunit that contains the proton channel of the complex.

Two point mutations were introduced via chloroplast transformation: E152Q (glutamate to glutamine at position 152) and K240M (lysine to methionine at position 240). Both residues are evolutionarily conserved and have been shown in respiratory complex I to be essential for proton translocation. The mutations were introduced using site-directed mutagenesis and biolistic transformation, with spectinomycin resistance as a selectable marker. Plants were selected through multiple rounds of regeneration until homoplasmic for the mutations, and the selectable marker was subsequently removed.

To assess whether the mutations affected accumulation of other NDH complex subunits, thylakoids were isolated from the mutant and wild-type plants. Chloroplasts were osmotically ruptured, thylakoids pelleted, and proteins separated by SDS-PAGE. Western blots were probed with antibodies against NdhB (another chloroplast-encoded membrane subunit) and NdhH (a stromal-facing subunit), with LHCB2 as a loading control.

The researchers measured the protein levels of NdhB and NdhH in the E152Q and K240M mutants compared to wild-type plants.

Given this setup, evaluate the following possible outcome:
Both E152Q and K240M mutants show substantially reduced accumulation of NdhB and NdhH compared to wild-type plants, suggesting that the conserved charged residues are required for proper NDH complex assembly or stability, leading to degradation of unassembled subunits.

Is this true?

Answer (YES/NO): NO